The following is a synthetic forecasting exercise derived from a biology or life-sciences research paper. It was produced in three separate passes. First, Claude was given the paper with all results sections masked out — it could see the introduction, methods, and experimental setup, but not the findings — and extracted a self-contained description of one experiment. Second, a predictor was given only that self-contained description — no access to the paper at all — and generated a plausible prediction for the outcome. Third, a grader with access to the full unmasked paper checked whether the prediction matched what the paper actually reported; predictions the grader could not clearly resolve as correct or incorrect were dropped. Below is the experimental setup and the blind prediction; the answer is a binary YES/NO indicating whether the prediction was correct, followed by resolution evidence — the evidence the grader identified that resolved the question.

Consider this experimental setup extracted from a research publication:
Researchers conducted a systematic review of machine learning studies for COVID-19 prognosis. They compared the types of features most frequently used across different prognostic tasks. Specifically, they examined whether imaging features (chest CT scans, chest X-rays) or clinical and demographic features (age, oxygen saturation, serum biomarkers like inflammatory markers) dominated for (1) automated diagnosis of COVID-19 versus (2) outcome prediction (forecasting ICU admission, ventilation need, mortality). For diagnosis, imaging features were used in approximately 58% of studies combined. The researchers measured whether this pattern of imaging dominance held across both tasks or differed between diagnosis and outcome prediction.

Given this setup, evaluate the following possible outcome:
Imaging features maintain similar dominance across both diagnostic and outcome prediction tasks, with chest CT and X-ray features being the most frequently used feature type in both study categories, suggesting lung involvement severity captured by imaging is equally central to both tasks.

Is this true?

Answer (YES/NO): NO